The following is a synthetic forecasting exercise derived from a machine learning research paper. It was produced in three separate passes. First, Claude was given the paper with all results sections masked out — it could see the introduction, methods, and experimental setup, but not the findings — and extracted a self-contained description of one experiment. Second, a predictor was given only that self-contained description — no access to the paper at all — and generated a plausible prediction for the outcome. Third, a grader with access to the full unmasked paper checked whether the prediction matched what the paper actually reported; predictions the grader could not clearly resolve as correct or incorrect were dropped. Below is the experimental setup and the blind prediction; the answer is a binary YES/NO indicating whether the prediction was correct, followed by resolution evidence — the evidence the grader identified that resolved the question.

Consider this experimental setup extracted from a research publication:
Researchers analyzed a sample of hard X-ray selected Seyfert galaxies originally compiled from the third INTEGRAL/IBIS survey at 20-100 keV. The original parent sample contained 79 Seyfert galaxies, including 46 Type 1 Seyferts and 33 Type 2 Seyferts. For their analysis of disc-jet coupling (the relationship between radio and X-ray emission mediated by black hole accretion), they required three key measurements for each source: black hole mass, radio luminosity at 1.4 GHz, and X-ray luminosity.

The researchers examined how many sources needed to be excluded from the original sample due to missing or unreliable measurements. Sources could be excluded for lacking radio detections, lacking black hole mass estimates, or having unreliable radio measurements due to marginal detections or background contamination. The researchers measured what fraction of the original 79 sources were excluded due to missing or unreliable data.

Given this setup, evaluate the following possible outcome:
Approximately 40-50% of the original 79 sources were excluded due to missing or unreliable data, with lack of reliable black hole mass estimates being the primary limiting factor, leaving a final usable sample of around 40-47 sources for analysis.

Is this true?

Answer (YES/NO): NO